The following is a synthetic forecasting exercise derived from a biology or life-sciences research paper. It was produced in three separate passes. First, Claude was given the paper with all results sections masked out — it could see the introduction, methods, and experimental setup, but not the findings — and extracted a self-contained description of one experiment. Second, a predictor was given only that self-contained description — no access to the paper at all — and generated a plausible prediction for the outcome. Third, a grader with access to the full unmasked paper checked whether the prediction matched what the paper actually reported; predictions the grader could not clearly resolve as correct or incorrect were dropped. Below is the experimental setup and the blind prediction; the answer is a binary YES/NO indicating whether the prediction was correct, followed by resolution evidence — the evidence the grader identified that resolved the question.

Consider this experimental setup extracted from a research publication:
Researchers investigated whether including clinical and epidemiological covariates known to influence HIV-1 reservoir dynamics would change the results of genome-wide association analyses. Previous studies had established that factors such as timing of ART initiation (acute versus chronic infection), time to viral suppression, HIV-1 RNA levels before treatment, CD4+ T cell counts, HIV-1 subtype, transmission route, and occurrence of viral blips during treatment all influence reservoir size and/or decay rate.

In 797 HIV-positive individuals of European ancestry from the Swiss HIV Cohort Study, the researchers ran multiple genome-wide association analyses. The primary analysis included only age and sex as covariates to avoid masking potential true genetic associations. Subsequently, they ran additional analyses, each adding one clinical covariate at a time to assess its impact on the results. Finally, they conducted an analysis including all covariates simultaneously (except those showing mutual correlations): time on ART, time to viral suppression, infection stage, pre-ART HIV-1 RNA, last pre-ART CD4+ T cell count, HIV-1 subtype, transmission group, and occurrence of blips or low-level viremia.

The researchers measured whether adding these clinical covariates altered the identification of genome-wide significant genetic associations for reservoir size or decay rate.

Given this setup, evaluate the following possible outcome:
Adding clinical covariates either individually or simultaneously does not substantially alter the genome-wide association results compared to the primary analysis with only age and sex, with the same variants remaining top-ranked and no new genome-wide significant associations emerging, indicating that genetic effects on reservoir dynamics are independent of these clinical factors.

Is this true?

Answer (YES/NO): YES